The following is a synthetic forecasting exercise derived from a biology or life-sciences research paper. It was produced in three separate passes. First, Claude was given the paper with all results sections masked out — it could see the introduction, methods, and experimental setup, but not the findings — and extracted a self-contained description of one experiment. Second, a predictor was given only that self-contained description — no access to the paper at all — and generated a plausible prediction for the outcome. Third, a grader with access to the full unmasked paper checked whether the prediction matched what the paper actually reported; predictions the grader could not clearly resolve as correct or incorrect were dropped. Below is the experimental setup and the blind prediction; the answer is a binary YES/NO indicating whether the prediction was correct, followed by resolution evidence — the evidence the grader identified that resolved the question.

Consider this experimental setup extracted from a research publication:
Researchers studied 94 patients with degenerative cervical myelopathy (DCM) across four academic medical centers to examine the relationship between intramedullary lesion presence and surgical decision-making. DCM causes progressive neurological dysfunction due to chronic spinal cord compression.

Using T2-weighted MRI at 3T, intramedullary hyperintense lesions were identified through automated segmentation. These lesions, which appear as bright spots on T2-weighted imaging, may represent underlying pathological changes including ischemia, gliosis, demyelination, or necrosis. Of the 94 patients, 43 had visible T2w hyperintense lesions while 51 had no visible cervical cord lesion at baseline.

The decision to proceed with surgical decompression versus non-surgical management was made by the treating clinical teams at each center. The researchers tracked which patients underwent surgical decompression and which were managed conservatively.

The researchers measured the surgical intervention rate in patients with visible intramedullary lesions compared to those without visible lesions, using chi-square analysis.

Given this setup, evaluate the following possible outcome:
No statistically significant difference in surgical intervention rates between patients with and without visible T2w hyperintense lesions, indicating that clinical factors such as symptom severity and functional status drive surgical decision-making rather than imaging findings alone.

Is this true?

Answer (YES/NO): YES